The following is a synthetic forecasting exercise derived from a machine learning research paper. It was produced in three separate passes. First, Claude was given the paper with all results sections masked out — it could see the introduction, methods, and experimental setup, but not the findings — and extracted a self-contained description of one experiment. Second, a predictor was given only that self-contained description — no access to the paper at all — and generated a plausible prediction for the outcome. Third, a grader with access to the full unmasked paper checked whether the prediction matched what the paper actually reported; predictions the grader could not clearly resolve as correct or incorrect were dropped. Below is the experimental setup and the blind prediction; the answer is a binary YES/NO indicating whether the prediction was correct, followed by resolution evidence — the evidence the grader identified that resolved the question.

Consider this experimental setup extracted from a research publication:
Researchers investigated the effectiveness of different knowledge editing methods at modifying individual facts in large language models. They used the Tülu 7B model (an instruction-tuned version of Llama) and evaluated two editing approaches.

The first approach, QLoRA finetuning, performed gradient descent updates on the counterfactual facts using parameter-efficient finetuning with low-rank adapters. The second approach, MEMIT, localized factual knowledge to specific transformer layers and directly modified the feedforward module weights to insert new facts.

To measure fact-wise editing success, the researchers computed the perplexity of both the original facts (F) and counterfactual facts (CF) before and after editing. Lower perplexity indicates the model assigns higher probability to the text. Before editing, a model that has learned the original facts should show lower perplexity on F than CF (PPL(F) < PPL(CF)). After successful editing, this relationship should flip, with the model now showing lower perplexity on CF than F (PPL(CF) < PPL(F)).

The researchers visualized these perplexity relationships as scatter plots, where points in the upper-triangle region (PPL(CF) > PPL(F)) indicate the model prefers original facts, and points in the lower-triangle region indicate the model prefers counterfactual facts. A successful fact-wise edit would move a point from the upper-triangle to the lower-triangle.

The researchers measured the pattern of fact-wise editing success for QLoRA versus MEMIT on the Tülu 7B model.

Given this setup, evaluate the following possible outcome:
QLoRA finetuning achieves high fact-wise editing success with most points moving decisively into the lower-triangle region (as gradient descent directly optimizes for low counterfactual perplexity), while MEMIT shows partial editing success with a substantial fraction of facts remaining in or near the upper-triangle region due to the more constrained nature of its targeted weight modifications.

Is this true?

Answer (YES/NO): YES